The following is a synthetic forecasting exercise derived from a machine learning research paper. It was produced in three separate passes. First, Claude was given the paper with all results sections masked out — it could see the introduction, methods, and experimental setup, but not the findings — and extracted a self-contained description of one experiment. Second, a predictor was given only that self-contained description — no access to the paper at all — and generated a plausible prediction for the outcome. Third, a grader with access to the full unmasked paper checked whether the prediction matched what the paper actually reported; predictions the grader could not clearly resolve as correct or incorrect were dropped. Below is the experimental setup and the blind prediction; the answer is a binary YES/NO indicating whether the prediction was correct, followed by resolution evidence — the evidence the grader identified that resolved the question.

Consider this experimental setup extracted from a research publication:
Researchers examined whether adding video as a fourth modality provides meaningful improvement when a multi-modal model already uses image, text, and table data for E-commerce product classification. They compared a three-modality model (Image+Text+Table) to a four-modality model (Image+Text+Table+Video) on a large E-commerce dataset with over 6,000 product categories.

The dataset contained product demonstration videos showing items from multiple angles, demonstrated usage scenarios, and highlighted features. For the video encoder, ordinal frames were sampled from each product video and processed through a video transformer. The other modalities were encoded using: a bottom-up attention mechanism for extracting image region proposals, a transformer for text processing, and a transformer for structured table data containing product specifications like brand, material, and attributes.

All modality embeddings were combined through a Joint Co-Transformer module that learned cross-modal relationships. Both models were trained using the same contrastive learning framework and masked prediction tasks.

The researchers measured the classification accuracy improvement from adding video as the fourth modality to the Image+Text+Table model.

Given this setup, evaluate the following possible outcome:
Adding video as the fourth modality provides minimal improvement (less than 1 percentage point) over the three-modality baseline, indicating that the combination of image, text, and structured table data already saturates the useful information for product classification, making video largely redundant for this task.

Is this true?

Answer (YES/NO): YES